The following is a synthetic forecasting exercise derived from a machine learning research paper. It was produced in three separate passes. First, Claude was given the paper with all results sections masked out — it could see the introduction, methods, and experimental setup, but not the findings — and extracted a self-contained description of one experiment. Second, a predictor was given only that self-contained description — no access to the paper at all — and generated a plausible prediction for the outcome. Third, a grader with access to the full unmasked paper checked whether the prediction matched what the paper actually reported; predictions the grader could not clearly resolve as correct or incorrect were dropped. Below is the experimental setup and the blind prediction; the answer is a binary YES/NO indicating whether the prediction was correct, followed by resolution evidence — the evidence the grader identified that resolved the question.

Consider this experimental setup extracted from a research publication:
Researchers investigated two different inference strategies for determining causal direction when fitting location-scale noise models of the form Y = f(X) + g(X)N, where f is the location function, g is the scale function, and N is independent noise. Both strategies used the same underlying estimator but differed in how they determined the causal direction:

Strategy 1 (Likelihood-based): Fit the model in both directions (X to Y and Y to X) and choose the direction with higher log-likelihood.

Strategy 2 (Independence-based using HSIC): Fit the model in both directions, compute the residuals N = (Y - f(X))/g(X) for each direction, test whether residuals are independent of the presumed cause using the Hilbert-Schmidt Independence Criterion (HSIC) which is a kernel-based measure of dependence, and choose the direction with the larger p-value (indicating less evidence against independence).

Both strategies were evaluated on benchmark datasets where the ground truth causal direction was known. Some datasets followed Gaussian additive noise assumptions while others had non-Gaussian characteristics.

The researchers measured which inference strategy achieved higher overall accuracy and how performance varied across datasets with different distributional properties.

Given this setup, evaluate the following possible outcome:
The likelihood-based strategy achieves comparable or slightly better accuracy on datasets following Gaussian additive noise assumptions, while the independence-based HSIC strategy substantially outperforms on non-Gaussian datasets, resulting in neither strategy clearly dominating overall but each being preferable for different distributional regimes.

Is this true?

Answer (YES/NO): NO